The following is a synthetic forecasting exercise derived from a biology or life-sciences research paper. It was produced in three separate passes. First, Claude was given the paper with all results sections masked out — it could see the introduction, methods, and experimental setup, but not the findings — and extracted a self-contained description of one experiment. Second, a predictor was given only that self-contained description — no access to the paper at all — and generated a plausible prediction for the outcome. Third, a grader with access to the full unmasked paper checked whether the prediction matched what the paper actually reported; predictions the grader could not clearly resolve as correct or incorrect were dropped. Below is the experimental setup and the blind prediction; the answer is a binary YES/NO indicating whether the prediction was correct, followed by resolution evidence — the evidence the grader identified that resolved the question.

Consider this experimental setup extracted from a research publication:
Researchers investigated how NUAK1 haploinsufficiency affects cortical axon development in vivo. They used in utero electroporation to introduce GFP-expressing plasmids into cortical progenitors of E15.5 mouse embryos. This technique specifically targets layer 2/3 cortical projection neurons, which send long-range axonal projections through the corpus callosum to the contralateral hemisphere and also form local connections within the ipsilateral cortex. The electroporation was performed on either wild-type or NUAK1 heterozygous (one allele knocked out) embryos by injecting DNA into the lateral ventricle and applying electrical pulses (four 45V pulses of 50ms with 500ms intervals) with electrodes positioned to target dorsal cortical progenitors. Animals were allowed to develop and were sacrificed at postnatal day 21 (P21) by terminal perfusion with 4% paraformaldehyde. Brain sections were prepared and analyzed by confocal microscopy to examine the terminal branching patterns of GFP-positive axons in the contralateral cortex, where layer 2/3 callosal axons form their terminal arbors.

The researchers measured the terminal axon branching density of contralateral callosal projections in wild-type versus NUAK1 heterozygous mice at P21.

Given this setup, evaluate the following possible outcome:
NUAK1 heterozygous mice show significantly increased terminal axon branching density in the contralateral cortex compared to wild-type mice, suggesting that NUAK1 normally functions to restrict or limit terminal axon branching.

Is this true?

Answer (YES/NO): NO